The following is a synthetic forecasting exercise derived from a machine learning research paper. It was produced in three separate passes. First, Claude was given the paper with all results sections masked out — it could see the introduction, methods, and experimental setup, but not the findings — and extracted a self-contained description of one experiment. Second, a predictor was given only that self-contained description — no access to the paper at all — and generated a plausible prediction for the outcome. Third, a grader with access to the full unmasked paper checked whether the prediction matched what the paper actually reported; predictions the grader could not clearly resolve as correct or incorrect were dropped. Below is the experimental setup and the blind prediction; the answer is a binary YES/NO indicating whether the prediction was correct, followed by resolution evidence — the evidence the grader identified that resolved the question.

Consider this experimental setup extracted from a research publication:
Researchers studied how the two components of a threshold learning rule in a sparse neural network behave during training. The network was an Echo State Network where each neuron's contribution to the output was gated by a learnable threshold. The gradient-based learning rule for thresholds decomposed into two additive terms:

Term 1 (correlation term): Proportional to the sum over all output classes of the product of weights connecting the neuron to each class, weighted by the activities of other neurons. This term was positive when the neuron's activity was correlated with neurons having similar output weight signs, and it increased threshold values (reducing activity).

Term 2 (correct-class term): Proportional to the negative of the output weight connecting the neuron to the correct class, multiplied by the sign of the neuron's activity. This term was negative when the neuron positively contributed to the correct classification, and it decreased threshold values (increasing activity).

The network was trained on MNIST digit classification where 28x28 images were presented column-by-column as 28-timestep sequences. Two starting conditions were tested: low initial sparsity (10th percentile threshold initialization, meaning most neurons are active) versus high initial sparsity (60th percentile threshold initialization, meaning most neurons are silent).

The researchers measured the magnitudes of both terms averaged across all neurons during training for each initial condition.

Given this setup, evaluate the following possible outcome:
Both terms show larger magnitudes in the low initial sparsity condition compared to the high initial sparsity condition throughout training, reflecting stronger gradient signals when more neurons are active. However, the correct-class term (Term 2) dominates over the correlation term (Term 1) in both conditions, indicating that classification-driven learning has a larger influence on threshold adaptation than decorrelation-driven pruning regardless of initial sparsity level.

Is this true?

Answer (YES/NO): NO